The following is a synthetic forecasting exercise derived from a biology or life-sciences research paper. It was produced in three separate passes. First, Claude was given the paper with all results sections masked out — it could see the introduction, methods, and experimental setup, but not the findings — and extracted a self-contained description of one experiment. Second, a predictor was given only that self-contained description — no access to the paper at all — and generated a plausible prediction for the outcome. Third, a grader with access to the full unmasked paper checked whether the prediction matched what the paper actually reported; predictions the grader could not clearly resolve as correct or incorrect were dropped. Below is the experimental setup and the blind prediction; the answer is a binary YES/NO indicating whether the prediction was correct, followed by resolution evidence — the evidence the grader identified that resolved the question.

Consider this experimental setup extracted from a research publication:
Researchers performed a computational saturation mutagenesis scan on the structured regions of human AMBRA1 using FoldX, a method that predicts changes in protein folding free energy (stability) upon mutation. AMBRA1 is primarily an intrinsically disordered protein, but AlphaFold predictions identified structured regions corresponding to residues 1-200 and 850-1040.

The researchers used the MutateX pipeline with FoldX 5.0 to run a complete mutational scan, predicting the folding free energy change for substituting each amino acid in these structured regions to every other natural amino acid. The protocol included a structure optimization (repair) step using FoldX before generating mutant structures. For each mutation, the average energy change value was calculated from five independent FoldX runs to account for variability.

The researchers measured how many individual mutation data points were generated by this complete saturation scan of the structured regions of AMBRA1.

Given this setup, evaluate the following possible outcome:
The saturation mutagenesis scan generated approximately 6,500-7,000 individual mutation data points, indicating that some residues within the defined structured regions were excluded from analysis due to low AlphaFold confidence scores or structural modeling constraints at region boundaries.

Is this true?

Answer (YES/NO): NO